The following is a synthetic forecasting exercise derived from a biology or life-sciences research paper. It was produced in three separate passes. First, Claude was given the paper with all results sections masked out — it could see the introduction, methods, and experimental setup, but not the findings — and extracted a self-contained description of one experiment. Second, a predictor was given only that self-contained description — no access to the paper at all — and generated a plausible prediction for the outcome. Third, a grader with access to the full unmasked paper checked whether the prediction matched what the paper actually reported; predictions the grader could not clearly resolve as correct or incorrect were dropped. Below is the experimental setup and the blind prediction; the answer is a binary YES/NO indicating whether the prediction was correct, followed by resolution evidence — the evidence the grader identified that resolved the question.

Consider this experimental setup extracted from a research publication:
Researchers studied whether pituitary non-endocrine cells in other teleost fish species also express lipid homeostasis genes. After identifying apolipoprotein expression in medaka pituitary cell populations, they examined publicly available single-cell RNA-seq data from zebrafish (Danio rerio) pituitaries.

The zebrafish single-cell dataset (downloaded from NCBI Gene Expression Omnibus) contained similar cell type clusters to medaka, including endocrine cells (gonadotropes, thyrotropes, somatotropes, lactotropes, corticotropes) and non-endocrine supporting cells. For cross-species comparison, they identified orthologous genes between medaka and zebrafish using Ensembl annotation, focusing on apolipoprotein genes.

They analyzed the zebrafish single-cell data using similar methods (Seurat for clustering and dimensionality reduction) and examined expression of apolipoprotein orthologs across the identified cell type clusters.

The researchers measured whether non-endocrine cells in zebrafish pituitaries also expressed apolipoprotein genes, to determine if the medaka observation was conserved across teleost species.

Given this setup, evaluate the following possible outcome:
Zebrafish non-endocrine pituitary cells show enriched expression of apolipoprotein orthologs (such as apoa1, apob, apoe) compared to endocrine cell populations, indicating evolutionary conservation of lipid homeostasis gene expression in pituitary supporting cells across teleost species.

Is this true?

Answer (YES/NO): NO